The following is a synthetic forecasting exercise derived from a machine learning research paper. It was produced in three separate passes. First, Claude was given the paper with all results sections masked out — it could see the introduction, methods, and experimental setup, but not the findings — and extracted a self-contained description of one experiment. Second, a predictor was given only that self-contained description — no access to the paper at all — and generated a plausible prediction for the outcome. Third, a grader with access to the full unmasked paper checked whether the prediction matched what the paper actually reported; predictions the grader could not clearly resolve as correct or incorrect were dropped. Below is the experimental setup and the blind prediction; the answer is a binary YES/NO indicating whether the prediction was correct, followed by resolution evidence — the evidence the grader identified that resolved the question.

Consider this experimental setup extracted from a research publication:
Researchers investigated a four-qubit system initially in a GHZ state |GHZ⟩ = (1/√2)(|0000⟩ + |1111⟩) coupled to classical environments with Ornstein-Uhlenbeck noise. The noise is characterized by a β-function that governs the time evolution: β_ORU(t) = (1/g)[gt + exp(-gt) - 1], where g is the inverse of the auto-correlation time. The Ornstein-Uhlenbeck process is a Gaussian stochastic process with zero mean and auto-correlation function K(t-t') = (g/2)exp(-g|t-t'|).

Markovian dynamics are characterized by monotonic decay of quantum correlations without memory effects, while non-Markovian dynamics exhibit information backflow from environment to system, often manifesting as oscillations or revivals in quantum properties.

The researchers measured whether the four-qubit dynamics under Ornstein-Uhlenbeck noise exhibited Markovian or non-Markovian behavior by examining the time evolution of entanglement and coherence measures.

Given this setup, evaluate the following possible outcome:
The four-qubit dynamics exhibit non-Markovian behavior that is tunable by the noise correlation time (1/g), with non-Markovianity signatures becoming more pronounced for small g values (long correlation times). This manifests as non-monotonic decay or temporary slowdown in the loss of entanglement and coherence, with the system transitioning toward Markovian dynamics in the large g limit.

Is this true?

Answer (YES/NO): NO